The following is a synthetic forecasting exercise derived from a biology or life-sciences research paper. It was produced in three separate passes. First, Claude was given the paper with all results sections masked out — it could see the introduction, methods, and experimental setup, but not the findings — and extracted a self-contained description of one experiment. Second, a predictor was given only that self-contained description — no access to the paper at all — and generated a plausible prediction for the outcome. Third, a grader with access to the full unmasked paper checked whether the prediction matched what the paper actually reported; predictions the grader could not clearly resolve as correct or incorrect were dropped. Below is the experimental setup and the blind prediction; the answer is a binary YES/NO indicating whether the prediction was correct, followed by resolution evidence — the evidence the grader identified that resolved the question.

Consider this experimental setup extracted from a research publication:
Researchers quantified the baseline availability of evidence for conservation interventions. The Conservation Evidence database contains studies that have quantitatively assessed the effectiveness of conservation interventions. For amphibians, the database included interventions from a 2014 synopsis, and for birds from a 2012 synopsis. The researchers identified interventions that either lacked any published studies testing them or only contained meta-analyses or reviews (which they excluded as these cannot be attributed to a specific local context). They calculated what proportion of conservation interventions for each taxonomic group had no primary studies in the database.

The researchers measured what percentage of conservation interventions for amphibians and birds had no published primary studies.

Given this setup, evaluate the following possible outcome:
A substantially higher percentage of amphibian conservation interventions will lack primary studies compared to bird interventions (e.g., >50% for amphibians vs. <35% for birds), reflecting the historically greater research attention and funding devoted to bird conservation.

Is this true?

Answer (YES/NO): NO